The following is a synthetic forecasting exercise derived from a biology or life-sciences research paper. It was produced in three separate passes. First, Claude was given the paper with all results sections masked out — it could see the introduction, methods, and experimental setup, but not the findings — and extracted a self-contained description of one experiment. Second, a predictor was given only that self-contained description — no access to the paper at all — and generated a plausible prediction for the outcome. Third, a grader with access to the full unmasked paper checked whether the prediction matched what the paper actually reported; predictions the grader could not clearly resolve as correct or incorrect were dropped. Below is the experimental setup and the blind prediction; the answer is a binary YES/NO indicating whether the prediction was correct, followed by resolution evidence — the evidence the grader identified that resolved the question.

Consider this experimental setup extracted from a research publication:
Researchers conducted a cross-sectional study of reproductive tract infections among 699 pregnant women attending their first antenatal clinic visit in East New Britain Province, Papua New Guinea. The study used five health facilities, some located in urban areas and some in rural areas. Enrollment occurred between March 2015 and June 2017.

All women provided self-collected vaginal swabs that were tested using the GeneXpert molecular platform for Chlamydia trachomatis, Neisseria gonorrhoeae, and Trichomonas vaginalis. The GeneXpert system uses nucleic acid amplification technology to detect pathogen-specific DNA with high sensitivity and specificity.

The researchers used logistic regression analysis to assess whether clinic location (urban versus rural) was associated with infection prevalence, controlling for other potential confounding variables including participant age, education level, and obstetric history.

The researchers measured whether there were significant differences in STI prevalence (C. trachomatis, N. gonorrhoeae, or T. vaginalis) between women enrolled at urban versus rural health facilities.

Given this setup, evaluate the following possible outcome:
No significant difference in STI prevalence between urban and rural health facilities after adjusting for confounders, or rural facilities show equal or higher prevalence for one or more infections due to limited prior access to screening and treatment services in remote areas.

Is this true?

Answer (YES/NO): YES